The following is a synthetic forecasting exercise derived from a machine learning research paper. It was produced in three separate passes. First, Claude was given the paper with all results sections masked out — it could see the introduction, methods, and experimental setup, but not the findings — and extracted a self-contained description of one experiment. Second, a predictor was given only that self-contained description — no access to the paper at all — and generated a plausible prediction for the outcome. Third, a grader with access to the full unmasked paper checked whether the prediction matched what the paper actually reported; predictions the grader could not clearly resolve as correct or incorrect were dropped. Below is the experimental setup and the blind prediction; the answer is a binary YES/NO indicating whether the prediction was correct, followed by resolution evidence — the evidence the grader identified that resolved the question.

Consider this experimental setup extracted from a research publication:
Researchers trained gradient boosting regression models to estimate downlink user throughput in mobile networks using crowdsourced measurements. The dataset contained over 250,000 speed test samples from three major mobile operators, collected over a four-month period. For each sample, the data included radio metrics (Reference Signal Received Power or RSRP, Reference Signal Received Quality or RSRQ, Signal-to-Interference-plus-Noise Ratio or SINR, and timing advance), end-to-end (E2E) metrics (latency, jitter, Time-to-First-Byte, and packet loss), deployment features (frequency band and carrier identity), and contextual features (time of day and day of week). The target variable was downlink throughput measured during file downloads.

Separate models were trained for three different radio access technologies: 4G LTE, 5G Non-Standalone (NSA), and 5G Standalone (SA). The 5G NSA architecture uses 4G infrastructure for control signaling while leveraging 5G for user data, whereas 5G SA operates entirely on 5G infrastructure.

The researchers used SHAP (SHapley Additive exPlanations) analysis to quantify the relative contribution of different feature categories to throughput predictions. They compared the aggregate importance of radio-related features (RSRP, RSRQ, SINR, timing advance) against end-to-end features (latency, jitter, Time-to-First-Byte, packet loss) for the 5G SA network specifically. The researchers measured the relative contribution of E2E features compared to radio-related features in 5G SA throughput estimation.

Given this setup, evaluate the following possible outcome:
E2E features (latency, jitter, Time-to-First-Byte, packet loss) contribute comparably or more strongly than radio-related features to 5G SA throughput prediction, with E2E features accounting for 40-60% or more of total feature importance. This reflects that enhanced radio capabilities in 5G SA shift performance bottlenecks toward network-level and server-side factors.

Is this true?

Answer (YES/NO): YES